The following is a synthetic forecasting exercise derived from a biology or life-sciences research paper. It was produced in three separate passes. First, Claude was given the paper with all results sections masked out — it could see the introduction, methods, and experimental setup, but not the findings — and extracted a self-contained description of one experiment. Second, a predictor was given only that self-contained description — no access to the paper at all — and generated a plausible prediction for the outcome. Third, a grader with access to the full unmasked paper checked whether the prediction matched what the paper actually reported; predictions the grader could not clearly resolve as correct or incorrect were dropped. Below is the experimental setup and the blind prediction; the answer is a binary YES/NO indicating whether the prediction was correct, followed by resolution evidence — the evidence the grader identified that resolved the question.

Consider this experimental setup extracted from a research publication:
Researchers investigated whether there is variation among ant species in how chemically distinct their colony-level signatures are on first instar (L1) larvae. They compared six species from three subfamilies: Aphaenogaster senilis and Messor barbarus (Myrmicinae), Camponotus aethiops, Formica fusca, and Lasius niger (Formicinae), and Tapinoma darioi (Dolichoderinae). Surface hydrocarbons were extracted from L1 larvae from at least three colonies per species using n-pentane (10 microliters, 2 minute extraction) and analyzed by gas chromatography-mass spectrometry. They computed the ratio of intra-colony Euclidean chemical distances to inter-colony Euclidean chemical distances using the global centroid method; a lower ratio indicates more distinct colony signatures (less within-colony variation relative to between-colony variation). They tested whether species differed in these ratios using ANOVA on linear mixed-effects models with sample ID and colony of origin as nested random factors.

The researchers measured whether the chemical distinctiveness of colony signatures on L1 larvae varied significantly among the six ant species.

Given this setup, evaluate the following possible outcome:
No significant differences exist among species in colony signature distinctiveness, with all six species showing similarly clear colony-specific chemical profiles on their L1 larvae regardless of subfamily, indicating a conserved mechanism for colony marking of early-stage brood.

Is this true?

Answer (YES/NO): NO